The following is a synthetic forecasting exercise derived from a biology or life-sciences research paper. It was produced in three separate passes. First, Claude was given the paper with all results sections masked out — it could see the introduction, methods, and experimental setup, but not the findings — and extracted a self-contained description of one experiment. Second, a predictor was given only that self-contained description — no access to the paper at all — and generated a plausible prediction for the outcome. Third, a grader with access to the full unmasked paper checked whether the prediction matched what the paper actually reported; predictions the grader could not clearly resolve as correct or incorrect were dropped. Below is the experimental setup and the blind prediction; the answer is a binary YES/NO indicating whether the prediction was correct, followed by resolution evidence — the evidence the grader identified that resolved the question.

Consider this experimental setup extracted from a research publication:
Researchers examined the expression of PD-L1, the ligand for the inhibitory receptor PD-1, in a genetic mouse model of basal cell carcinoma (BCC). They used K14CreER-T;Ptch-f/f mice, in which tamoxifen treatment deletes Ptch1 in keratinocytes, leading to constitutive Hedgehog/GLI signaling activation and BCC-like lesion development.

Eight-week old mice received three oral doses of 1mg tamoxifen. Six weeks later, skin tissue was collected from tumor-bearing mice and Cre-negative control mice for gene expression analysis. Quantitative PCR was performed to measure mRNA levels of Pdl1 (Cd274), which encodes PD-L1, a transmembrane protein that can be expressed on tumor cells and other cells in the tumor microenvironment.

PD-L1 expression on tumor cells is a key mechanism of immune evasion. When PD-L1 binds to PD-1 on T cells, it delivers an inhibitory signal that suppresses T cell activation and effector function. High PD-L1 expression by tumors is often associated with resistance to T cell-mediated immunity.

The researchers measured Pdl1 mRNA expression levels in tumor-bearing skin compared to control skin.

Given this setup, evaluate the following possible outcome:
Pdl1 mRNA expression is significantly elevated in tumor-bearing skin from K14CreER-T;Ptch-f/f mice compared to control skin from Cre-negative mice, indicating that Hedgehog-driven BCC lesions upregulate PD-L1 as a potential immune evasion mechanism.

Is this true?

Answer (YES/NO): YES